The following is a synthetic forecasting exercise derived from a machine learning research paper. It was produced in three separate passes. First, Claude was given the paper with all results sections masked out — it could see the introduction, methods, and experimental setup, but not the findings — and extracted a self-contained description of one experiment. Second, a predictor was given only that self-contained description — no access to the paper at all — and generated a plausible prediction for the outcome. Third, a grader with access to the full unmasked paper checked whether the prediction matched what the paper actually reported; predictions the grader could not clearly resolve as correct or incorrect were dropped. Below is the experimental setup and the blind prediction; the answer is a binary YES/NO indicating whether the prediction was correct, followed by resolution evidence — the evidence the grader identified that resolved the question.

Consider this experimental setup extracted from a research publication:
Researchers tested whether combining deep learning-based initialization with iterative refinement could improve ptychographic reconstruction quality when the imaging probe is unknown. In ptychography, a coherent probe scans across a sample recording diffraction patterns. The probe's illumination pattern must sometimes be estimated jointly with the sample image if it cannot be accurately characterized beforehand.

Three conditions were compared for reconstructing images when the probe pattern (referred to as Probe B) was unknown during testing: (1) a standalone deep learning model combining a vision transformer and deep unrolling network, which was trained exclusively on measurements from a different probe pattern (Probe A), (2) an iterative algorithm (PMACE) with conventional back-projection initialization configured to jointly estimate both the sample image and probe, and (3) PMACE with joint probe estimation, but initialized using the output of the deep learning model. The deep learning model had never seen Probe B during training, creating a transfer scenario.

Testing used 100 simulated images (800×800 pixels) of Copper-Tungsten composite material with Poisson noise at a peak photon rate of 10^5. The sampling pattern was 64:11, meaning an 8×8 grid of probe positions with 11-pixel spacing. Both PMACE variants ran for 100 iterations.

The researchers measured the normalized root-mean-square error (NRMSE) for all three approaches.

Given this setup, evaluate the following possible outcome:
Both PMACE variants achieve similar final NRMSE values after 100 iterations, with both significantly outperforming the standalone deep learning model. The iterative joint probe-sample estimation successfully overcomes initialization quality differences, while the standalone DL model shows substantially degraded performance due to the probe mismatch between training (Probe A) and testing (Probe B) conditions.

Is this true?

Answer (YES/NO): NO